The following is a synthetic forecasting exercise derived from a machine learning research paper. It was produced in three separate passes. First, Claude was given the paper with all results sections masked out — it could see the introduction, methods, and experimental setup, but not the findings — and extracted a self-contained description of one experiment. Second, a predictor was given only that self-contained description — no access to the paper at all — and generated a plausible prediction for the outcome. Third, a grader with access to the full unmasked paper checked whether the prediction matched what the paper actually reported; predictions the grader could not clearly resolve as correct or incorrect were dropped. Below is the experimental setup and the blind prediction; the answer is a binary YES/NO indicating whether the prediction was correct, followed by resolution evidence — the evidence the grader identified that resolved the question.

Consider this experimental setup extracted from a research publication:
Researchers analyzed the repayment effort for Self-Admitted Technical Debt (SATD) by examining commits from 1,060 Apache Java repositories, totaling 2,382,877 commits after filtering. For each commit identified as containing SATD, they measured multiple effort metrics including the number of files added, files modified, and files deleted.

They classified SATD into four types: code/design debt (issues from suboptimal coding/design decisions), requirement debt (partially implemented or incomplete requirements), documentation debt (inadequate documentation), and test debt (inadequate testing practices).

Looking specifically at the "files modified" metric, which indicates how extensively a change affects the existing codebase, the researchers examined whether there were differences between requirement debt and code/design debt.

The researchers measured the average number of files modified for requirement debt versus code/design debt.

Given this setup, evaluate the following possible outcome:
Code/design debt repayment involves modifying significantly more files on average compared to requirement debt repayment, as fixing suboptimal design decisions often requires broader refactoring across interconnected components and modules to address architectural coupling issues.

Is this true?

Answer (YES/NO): NO